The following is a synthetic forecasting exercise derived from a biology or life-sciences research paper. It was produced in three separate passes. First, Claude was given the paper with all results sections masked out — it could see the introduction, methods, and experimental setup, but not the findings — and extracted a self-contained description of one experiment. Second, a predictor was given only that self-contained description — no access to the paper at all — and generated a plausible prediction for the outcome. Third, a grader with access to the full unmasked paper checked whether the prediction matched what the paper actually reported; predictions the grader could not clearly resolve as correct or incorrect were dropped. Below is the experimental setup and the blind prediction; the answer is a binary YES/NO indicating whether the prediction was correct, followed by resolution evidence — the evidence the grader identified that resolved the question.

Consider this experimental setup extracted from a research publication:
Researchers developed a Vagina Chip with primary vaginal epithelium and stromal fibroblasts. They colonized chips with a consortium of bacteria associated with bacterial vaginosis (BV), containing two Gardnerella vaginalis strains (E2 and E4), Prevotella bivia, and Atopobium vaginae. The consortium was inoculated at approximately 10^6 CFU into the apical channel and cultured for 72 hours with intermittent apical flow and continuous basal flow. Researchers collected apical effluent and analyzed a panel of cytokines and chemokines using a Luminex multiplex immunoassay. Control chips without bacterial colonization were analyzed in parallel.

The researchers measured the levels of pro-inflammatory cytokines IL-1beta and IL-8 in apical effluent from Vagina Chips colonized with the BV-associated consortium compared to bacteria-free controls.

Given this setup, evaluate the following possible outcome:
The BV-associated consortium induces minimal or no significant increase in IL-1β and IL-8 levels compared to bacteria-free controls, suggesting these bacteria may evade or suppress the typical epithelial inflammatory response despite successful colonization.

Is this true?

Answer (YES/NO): NO